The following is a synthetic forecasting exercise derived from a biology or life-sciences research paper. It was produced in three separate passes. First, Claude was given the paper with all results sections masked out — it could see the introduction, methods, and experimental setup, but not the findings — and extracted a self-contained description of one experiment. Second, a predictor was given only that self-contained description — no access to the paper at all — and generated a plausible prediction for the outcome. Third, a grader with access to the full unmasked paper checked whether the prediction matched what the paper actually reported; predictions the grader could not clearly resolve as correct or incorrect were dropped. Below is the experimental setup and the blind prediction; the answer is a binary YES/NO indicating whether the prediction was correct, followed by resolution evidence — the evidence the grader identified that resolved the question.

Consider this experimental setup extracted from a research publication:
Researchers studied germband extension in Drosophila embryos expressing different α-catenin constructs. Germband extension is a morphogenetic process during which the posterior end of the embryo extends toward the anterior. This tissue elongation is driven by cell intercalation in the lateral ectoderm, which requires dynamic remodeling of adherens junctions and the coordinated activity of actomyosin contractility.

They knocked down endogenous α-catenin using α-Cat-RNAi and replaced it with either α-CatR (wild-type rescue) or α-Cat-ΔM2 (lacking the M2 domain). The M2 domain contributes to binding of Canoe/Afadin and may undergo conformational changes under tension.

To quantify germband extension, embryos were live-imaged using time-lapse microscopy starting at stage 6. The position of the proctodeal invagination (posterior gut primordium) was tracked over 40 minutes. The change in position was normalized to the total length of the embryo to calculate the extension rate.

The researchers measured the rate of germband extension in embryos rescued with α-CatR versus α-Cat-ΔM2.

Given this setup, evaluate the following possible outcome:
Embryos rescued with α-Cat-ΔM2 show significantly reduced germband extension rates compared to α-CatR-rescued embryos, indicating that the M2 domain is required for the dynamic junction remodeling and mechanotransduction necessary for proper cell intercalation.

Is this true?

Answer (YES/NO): YES